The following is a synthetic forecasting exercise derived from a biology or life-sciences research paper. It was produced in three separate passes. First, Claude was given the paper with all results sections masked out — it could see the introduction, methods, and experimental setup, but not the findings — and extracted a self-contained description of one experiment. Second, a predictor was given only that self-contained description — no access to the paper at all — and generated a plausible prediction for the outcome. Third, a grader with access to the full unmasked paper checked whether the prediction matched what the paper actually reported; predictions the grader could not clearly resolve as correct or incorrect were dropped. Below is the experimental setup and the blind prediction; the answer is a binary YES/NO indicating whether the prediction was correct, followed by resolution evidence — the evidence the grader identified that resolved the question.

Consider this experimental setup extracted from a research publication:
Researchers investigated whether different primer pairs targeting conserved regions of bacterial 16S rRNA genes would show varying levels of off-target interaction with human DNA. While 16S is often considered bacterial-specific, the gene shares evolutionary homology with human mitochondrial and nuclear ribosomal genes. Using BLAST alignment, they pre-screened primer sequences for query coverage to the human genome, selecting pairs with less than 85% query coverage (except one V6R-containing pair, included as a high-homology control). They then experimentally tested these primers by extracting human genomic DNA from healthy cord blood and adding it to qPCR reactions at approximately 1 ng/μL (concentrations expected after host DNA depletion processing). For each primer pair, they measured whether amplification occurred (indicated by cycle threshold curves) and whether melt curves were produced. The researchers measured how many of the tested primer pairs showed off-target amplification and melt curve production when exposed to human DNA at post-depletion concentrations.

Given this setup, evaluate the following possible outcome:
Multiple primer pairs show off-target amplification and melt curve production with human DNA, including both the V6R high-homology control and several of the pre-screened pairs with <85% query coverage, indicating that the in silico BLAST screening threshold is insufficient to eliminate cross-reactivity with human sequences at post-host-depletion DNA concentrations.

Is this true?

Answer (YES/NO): YES